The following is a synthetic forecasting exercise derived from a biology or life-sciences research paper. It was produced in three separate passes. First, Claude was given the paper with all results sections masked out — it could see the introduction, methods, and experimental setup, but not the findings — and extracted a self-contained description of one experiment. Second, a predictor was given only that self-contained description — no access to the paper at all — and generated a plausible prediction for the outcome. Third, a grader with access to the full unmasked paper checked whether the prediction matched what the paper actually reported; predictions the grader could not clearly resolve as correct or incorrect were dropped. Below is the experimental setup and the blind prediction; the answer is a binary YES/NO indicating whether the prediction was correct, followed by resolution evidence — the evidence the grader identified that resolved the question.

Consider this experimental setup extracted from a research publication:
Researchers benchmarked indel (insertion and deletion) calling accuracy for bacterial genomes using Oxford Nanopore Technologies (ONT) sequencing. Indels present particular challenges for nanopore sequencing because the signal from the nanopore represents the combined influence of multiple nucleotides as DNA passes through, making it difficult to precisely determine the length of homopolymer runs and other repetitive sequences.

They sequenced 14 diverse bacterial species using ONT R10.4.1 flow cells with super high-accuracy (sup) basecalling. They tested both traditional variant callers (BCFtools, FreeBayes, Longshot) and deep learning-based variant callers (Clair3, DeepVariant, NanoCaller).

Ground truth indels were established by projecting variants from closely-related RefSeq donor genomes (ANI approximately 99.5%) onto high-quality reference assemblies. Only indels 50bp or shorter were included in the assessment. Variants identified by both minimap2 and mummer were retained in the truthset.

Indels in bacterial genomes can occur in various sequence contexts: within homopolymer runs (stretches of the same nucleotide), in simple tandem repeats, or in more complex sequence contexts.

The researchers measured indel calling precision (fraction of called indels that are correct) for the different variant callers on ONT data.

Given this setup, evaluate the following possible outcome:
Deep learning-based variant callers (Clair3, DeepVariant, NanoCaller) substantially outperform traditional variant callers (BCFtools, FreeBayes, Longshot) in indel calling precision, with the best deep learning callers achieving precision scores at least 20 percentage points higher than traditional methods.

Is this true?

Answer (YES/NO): NO